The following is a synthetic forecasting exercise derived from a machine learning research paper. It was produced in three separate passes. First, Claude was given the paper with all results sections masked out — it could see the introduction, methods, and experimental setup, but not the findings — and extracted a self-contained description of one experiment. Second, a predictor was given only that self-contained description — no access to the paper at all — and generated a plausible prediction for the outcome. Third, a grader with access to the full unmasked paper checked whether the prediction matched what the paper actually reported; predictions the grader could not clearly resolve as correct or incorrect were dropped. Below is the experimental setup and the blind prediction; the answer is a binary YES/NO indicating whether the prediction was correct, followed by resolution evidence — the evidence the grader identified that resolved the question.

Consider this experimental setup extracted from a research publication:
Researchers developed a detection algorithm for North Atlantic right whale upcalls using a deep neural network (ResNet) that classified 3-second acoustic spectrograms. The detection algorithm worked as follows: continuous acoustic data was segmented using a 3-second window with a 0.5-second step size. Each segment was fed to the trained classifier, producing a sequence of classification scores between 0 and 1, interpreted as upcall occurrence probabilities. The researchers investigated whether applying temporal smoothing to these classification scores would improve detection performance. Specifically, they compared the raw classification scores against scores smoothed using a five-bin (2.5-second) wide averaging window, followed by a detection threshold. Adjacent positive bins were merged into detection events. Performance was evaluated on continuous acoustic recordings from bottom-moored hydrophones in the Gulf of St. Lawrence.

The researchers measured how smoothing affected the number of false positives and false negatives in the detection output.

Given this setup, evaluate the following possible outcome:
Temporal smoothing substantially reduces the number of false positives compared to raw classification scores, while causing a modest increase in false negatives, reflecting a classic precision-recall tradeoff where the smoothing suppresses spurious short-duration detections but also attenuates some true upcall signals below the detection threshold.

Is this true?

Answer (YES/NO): YES